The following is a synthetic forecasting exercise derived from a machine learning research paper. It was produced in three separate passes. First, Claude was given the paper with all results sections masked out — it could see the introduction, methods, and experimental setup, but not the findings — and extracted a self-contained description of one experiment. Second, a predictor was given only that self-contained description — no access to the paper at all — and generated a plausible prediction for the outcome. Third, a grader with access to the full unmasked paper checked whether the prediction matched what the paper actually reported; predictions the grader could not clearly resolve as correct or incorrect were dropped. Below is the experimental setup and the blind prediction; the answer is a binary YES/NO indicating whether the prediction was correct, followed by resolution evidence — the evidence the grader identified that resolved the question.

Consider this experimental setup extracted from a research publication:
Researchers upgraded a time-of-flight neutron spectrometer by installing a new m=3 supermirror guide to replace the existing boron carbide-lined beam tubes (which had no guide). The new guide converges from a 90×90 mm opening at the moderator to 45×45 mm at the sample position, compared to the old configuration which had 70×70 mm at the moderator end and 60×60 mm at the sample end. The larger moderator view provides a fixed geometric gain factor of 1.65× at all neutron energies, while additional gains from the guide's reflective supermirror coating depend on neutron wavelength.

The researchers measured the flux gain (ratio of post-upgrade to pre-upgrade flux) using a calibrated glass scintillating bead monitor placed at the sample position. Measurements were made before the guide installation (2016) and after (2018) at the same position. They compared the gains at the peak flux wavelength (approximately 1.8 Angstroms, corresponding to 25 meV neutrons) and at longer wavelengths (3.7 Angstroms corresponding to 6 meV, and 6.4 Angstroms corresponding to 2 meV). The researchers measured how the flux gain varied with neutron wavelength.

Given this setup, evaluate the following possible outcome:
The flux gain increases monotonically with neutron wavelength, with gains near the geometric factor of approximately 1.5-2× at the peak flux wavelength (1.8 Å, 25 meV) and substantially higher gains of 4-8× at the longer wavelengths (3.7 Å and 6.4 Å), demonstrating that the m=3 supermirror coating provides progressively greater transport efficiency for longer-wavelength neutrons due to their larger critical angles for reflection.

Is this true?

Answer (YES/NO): NO